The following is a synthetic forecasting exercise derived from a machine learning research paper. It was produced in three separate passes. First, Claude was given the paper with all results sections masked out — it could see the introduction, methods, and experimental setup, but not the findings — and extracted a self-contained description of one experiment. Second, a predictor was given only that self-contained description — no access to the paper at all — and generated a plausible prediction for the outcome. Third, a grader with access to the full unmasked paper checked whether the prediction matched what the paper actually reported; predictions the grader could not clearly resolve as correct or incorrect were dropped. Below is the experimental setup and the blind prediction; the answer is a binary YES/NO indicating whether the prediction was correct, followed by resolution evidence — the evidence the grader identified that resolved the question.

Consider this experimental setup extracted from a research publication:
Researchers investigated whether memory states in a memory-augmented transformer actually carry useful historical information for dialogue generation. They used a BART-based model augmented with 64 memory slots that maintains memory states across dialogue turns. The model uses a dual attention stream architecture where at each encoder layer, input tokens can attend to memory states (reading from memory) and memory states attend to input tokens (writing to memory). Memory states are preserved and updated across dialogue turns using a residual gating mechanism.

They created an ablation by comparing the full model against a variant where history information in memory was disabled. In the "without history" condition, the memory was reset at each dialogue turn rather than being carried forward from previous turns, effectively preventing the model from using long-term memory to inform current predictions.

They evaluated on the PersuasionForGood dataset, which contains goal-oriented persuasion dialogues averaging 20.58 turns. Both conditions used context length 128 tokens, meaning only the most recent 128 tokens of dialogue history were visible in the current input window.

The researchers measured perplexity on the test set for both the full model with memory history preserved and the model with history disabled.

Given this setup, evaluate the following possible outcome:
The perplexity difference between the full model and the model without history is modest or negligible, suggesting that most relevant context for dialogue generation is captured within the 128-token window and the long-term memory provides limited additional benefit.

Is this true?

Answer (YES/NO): YES